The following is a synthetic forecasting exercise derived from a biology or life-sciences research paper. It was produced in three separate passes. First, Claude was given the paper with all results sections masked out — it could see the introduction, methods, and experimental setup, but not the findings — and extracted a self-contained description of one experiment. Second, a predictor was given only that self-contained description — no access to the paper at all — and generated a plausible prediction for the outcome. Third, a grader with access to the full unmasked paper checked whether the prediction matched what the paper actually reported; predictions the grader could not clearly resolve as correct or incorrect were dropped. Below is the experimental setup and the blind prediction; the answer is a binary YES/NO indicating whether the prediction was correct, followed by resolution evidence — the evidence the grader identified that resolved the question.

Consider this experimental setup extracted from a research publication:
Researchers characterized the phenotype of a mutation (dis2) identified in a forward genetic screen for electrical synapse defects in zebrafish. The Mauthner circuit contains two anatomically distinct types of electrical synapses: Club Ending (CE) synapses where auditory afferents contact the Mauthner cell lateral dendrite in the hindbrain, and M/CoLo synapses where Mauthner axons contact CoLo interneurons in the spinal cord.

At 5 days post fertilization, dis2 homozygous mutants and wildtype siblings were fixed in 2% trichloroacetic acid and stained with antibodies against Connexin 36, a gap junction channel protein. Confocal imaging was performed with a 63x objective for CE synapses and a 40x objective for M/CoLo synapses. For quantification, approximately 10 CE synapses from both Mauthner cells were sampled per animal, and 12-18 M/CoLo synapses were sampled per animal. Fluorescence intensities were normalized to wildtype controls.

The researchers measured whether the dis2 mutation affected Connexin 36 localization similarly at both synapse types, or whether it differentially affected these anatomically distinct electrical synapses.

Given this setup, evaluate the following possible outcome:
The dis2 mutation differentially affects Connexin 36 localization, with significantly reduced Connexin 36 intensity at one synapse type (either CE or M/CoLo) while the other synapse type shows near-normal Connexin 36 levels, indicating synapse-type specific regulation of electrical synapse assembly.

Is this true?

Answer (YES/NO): NO